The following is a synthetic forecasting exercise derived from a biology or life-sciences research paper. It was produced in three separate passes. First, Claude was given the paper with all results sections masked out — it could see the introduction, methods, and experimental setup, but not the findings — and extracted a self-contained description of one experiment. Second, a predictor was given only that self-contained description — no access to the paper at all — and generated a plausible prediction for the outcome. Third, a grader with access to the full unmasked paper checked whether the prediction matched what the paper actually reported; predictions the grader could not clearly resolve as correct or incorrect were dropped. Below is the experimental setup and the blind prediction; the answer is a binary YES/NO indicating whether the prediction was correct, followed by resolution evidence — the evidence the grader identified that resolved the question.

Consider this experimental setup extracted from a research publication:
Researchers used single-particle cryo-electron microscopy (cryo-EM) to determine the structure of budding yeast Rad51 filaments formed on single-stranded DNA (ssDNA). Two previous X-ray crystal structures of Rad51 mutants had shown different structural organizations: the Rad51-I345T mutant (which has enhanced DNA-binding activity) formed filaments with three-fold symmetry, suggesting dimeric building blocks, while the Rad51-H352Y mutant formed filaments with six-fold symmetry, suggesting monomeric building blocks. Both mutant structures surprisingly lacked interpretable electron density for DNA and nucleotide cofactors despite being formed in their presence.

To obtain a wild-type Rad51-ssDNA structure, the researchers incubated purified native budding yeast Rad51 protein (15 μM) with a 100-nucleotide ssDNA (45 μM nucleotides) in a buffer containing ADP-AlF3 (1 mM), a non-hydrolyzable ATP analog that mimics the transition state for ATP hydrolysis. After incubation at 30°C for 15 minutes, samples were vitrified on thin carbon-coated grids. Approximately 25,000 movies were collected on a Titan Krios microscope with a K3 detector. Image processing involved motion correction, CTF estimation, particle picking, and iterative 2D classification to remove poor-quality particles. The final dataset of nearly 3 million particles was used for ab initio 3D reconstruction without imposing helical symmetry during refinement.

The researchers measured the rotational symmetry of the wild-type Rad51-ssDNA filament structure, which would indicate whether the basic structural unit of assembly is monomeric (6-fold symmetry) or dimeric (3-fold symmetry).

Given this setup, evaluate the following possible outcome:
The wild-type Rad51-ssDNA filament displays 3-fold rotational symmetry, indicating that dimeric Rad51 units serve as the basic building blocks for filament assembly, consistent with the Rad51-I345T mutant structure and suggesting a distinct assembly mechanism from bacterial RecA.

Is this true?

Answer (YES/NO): NO